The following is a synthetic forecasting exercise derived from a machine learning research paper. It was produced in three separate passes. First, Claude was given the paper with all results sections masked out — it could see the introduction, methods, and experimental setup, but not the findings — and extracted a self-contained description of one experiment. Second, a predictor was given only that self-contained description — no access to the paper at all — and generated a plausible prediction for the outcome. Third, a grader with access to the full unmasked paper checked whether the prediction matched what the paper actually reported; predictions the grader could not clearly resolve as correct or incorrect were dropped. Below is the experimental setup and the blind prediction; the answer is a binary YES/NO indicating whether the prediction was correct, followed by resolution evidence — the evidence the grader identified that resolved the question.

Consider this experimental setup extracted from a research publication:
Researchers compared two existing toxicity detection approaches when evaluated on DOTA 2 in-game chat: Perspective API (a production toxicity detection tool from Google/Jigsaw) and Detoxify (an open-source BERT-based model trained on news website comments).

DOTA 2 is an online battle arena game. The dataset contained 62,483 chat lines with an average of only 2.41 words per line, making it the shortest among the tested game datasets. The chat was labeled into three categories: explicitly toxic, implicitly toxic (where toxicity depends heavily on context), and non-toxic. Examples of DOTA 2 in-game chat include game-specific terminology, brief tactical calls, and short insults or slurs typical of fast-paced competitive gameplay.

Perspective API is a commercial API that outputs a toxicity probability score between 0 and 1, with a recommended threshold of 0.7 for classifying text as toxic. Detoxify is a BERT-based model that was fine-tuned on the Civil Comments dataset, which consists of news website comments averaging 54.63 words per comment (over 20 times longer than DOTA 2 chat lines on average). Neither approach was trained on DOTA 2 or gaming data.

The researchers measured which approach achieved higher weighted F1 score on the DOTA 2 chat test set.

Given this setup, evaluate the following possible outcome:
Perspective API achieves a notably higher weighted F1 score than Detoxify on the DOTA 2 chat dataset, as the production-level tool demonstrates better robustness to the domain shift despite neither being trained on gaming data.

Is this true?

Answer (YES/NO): NO